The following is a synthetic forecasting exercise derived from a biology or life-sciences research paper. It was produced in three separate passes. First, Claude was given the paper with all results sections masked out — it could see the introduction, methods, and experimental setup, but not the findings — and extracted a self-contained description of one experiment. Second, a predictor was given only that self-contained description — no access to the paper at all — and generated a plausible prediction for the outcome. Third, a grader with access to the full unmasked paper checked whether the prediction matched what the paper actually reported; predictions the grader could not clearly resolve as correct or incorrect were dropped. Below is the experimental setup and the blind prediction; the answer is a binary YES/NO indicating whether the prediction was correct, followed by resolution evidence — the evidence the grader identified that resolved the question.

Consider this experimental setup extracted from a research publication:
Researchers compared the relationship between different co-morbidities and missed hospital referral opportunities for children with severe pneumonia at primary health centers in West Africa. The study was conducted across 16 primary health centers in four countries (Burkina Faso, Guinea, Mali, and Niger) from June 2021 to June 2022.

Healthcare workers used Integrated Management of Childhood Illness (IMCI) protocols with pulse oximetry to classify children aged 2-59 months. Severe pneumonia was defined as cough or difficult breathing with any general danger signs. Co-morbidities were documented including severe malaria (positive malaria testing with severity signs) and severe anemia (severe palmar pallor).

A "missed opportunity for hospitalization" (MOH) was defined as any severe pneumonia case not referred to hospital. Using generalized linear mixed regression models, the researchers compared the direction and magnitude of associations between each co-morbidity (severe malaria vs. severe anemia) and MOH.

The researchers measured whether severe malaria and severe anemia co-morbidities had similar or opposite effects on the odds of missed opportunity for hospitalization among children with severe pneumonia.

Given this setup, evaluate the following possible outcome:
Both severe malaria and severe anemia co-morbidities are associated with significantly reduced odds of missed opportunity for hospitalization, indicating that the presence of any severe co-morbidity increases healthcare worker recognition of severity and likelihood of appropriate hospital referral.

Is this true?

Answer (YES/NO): NO